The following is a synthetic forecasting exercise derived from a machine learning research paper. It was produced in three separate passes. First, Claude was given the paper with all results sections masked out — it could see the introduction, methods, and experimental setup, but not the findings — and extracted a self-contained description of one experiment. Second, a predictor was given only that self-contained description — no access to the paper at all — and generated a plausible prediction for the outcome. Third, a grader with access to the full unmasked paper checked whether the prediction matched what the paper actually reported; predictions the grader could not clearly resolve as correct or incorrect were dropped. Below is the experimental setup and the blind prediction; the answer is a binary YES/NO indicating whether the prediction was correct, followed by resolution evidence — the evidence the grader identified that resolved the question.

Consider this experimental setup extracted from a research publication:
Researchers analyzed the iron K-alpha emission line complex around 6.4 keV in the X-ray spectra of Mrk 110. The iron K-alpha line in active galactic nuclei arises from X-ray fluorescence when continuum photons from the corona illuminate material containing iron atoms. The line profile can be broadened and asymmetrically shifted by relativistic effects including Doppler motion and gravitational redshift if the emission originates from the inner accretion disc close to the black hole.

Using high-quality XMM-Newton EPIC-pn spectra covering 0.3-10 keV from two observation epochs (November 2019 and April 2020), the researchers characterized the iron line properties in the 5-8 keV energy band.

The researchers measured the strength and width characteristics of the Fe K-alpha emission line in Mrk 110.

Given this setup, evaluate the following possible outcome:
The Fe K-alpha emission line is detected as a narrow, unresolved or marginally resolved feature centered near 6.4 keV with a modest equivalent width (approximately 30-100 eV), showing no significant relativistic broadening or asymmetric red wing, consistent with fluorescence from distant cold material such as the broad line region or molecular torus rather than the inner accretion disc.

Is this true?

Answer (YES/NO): NO